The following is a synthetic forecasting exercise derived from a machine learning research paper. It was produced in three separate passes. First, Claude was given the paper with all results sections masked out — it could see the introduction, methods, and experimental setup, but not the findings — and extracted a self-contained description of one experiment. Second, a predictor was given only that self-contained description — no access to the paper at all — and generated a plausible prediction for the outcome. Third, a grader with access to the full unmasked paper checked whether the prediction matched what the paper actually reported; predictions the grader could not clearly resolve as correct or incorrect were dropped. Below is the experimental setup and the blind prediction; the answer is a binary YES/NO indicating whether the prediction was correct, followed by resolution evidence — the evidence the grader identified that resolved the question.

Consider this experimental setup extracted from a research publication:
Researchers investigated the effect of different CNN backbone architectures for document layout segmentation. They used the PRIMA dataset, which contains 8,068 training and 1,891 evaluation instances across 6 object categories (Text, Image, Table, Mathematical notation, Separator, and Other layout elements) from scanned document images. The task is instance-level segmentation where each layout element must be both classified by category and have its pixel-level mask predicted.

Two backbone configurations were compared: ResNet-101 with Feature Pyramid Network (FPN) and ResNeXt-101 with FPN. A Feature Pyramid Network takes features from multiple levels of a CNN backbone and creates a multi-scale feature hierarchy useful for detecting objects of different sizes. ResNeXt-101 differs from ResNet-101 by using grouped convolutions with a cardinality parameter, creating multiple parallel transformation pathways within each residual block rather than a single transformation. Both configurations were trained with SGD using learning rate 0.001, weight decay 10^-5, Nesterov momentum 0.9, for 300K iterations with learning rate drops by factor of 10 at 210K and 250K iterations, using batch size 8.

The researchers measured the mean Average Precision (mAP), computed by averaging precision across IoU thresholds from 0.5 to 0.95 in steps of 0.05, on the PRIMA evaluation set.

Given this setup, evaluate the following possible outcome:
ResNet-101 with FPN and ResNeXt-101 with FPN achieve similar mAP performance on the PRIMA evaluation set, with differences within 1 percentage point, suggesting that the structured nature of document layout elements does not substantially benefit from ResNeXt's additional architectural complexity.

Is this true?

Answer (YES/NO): NO